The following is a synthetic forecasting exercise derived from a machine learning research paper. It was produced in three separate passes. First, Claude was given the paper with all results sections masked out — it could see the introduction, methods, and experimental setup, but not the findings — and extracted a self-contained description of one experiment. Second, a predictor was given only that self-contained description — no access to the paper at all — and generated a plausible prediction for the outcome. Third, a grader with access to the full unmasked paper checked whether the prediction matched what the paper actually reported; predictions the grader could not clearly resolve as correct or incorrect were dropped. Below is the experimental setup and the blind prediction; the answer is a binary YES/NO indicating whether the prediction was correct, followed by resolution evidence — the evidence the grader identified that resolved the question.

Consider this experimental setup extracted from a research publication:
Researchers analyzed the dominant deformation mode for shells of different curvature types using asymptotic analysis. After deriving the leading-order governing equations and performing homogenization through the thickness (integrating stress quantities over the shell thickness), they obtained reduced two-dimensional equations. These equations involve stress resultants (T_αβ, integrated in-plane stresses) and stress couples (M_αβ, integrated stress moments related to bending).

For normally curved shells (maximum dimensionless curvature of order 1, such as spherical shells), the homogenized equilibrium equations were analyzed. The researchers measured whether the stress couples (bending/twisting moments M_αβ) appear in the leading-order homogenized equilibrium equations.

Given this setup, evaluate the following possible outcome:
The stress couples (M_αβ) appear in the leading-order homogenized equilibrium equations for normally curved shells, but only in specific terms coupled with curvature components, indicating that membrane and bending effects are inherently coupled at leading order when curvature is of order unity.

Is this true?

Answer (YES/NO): NO